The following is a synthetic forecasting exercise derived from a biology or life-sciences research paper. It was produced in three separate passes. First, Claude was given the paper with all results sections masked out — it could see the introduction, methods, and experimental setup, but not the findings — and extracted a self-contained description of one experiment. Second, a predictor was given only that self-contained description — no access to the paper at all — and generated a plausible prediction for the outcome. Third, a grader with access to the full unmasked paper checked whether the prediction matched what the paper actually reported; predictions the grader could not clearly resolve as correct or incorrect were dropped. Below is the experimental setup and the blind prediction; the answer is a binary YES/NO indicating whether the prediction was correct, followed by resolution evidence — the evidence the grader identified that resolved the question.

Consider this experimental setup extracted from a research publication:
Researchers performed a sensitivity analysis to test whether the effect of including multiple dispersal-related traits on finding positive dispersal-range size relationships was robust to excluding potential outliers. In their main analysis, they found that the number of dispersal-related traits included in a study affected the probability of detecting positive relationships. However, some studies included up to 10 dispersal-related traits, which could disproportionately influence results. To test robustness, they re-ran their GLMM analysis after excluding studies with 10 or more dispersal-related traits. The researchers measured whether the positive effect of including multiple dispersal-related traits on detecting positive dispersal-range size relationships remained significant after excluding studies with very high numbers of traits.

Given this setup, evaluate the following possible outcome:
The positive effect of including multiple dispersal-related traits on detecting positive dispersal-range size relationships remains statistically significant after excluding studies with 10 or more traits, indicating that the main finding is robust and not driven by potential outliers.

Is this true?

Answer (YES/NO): YES